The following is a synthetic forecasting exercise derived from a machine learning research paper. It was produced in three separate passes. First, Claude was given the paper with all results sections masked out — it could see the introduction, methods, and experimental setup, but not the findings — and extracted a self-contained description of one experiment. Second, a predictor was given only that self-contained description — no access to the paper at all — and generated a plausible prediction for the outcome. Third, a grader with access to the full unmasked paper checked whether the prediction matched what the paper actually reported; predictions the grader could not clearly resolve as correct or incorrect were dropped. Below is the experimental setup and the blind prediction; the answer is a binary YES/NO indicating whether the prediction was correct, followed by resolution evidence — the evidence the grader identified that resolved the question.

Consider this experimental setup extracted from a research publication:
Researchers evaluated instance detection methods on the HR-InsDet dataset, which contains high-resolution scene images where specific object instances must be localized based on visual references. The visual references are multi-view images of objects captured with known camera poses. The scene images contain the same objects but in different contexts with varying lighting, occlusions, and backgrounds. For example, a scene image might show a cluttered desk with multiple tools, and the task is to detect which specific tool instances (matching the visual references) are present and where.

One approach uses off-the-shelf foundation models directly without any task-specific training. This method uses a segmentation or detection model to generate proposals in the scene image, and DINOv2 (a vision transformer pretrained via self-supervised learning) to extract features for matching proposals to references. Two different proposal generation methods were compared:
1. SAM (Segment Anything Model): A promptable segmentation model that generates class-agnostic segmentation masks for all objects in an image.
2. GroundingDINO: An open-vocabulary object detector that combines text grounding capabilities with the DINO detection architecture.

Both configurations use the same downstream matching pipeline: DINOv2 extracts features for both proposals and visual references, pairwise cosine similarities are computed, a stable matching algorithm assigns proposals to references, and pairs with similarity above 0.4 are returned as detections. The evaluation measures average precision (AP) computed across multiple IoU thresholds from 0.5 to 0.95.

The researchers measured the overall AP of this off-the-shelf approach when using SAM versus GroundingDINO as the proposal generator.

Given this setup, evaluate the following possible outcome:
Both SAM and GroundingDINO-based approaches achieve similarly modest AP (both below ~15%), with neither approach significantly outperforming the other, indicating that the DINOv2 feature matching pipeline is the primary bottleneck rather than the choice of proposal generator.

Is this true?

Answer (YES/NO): NO